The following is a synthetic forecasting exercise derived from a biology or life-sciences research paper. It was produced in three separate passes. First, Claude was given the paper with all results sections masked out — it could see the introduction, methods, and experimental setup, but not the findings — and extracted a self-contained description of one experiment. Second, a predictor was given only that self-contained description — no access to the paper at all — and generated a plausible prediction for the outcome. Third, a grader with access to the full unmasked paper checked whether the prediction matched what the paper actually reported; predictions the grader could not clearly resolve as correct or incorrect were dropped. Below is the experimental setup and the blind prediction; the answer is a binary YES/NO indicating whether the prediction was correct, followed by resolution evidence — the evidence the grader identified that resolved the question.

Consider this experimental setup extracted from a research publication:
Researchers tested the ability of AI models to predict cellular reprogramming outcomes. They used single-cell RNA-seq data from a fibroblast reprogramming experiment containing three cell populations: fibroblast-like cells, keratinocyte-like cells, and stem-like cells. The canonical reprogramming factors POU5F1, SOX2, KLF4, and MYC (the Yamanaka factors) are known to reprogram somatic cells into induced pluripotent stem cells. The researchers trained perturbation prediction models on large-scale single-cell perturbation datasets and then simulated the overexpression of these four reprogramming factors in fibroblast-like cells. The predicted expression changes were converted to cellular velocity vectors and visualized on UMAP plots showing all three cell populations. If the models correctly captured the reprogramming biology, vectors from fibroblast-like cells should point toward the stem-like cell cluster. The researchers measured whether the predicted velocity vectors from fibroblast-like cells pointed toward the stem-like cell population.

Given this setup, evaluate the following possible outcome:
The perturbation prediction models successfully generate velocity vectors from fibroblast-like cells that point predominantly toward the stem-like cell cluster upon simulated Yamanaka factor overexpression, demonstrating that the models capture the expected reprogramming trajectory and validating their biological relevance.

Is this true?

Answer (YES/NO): NO